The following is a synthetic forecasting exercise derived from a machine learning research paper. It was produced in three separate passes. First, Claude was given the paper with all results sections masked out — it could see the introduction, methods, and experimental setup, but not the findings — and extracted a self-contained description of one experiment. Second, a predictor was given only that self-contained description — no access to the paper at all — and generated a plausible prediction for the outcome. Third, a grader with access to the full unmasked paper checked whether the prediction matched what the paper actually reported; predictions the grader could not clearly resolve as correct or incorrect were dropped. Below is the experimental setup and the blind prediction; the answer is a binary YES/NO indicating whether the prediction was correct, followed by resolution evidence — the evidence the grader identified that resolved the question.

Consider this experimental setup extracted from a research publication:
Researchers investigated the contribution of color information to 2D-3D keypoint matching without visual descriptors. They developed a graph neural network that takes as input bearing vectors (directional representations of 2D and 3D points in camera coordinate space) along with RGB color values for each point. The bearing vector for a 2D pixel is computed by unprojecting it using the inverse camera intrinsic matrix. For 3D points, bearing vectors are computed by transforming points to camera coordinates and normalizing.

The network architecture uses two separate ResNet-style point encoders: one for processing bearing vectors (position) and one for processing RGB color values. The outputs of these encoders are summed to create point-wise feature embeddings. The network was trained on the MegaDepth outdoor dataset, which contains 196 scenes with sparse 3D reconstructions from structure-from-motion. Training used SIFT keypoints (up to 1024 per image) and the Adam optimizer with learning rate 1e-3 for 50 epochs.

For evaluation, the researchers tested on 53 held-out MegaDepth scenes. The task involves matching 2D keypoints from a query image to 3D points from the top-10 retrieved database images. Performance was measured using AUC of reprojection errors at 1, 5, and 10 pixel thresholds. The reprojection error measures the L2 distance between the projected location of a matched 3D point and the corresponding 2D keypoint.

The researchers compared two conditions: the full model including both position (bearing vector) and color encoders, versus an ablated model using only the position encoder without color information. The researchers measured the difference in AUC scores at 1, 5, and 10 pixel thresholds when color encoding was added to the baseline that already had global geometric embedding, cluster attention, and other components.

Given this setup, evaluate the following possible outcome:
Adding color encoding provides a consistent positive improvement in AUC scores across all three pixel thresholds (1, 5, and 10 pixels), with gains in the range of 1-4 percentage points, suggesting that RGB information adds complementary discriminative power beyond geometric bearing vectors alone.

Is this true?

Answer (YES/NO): YES